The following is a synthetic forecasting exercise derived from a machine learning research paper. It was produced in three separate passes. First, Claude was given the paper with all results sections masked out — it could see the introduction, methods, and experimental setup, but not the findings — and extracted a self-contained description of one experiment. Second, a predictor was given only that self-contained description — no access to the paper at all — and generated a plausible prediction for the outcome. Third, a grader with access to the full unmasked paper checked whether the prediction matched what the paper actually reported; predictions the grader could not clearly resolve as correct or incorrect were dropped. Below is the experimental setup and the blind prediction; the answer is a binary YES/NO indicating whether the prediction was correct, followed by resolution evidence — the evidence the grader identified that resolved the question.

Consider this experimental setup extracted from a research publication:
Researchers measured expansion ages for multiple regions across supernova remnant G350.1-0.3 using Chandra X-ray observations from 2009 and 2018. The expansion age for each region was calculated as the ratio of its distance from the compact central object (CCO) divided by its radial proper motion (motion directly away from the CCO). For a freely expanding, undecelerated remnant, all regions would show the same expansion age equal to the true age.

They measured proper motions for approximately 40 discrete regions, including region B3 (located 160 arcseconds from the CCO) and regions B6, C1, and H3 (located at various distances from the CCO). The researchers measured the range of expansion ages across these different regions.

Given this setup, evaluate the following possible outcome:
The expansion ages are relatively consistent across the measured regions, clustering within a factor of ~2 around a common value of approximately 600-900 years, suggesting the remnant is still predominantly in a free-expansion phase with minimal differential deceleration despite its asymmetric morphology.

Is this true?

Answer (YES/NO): NO